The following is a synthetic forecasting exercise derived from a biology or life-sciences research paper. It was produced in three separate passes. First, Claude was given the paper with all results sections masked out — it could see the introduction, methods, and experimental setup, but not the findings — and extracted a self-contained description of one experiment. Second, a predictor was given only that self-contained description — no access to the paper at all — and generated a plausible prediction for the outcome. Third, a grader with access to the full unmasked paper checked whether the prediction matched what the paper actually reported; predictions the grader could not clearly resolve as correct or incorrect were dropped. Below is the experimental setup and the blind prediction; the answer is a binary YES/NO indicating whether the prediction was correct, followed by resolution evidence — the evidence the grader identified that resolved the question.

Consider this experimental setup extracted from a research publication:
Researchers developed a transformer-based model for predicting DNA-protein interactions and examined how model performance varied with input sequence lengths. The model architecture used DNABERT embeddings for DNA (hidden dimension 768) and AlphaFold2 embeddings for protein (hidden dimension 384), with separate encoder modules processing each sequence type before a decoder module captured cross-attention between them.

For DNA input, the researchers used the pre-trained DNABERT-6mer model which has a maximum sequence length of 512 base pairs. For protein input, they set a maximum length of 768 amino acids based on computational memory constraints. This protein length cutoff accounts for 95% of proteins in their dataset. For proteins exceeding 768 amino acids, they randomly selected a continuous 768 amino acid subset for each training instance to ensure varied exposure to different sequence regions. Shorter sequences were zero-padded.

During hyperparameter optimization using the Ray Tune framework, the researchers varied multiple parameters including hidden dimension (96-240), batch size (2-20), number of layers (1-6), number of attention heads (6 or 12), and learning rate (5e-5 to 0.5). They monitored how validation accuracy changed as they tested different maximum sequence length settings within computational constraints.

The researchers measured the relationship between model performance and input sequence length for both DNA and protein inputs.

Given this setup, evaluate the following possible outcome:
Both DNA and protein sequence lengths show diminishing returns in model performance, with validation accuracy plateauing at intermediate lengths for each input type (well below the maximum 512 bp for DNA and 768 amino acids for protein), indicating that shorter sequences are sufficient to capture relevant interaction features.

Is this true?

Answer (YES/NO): NO